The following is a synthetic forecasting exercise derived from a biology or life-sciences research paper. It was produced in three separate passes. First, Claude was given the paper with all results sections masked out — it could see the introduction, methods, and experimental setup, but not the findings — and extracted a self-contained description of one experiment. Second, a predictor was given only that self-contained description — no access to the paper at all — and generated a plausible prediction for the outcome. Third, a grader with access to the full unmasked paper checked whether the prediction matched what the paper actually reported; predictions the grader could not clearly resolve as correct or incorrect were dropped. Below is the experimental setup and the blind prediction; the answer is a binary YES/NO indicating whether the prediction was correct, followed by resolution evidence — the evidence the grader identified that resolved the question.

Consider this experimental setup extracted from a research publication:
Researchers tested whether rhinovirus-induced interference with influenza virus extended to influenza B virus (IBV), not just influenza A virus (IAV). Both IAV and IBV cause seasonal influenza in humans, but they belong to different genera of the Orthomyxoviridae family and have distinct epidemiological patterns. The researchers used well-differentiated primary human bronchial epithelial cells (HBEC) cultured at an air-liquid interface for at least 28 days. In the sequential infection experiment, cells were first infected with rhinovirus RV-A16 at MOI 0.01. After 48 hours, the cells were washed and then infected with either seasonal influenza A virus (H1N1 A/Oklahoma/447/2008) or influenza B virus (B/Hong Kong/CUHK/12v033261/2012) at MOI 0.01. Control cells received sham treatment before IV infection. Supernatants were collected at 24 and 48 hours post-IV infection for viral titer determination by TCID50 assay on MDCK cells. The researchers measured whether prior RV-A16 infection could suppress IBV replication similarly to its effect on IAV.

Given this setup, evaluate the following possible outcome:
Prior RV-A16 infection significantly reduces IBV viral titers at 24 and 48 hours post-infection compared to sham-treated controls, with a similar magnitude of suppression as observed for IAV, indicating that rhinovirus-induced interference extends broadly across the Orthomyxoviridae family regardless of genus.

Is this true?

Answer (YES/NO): YES